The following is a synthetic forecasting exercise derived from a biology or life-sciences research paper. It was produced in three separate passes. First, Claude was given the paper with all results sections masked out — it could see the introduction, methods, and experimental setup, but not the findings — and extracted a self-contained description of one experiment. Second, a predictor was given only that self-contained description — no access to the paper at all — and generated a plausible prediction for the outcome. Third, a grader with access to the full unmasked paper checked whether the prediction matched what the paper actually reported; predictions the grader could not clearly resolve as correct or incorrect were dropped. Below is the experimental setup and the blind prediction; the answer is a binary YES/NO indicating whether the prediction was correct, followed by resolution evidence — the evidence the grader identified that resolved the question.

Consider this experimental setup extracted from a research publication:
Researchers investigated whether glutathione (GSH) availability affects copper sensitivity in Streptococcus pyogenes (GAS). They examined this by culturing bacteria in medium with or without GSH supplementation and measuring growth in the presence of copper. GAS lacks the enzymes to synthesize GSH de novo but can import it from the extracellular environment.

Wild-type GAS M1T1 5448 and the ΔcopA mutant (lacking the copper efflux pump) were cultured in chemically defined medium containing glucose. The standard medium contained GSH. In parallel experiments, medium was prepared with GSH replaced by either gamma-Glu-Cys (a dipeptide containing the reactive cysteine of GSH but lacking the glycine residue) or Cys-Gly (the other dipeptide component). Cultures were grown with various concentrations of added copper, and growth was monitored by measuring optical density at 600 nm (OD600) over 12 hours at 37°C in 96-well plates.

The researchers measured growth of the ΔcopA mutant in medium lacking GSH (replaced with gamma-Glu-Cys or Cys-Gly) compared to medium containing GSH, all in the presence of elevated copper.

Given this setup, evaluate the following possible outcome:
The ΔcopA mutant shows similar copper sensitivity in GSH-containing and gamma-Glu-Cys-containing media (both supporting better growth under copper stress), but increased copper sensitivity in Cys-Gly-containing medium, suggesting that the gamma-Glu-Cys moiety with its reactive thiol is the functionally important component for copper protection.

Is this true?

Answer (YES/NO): NO